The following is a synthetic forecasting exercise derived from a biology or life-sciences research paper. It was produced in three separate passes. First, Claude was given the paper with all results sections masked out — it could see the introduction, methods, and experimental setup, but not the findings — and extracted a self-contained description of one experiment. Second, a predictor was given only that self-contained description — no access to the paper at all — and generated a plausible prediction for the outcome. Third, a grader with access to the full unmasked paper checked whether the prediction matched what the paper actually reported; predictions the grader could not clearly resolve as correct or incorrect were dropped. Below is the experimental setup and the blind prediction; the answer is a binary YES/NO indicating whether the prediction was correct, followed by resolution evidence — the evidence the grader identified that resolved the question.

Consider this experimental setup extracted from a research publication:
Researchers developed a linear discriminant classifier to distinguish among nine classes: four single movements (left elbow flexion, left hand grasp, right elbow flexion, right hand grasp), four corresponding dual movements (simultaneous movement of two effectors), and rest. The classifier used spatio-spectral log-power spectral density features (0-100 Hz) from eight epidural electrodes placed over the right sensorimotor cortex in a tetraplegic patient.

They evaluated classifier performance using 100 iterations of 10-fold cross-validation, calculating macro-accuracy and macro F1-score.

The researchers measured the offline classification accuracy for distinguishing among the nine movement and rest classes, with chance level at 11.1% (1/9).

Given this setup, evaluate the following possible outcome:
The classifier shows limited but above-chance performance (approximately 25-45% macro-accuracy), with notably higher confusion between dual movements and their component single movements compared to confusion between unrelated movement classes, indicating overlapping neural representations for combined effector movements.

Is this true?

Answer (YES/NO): NO